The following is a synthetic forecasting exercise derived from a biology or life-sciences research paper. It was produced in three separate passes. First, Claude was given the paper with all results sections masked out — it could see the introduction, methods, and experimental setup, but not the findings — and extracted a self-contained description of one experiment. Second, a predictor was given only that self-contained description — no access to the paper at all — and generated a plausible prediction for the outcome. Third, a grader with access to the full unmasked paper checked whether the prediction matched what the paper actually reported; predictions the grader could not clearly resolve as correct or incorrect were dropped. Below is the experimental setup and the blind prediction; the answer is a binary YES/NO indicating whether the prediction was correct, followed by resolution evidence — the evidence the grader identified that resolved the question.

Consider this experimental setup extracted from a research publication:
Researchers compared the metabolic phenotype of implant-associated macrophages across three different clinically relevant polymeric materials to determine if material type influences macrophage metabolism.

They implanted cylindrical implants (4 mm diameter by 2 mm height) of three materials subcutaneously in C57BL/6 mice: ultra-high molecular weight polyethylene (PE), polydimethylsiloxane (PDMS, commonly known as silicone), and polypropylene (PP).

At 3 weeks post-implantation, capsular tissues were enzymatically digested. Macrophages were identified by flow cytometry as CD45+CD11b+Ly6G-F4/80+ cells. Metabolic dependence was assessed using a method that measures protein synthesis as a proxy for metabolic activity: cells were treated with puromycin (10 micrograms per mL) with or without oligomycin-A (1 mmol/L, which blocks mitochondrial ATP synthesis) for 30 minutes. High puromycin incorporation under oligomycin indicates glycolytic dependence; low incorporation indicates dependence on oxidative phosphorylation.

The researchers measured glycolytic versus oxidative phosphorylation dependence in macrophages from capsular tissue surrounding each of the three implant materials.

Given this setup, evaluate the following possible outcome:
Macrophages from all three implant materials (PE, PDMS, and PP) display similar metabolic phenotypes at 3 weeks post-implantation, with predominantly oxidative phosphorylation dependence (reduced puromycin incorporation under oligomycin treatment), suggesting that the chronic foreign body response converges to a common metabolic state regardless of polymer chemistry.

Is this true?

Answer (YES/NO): NO